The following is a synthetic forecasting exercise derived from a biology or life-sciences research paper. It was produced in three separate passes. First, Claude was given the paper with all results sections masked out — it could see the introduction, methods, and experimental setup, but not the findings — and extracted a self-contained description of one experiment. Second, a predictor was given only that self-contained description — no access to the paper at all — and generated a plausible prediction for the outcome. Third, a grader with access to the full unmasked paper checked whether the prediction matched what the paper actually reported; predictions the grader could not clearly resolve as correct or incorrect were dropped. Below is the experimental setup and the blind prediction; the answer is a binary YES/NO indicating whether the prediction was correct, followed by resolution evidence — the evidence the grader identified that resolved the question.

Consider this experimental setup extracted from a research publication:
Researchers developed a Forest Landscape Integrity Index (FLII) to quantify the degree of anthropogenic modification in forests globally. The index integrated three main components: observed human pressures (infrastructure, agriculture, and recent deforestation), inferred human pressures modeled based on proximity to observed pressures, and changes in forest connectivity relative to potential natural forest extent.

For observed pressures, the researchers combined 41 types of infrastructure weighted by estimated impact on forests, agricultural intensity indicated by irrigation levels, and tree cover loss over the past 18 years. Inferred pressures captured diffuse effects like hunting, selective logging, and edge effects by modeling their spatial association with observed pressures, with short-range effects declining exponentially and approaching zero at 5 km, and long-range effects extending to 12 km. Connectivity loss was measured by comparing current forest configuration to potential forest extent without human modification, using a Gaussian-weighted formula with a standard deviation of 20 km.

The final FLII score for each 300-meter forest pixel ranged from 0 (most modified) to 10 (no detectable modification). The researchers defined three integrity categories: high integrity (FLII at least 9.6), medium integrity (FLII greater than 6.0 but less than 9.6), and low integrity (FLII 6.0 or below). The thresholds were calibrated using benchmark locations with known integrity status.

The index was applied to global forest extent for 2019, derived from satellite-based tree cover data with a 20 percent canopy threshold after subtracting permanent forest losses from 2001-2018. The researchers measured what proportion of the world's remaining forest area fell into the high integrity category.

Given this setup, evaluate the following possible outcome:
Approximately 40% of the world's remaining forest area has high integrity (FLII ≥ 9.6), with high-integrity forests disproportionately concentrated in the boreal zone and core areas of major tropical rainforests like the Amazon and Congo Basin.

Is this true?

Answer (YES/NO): YES